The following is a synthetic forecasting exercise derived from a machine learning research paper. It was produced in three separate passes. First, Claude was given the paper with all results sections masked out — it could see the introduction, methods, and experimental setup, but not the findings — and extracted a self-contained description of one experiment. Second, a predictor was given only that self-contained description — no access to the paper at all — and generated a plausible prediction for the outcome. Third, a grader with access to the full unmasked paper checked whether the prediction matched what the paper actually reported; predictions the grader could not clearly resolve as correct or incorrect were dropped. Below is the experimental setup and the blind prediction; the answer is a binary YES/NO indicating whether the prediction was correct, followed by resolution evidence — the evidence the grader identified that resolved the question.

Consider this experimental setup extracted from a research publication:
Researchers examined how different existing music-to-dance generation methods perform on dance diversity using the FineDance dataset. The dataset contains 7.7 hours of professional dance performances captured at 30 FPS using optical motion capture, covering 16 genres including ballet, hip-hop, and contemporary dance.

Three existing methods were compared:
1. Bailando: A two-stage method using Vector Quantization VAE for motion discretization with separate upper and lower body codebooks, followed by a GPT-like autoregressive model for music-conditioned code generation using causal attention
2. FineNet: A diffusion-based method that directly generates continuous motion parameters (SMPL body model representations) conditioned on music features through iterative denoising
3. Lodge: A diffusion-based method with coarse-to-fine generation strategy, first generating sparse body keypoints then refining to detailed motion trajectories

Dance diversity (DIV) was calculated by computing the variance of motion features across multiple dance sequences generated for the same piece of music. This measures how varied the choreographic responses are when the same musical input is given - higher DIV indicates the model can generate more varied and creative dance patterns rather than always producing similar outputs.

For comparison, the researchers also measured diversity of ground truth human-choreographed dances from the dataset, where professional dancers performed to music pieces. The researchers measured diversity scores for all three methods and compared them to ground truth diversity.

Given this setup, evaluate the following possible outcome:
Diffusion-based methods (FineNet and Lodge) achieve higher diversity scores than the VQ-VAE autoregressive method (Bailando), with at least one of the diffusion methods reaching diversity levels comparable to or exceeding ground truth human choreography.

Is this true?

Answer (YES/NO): NO